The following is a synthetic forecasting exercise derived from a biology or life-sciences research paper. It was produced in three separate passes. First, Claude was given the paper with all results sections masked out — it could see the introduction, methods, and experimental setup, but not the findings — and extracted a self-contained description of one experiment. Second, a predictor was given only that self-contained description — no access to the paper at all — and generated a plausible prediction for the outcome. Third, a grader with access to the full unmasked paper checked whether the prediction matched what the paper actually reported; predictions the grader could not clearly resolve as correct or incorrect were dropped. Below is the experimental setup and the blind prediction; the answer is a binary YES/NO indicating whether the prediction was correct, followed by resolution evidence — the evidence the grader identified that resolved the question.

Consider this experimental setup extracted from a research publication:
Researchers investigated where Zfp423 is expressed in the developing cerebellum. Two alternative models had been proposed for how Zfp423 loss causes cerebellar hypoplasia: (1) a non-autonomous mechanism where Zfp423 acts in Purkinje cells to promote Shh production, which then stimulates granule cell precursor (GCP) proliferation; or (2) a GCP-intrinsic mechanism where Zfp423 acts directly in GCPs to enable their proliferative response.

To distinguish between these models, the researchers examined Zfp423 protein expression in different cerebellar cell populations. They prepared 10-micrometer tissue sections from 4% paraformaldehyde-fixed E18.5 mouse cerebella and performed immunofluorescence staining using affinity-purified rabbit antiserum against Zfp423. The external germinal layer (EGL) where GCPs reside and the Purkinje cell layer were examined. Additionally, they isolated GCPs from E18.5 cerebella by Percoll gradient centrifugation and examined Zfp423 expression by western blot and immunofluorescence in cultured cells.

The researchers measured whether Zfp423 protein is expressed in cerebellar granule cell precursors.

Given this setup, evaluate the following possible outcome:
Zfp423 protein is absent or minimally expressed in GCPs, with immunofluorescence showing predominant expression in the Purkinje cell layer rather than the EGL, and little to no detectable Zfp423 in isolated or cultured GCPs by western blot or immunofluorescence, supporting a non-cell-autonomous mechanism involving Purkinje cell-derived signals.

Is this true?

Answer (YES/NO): NO